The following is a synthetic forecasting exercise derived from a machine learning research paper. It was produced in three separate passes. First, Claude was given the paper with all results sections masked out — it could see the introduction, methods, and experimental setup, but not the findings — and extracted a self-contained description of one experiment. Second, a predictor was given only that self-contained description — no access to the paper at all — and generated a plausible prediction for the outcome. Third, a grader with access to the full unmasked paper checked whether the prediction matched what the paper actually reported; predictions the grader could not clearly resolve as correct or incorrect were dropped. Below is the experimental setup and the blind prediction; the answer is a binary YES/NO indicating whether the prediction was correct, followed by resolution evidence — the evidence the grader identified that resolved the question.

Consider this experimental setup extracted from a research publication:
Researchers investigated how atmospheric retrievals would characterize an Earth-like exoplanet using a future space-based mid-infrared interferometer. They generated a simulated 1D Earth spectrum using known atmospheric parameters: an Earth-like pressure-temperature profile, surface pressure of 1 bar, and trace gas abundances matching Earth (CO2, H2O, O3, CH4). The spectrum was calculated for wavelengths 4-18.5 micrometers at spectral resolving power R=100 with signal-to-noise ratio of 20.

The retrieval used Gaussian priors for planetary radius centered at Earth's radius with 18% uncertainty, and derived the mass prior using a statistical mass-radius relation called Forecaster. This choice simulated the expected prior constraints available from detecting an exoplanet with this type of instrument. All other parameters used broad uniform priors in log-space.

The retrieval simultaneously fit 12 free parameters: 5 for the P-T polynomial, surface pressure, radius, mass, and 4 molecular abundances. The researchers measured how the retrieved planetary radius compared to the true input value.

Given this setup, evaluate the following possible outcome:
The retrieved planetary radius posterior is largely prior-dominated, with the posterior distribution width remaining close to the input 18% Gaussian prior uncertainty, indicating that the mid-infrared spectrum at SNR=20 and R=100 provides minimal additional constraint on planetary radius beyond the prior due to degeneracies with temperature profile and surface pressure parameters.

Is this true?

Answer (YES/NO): NO